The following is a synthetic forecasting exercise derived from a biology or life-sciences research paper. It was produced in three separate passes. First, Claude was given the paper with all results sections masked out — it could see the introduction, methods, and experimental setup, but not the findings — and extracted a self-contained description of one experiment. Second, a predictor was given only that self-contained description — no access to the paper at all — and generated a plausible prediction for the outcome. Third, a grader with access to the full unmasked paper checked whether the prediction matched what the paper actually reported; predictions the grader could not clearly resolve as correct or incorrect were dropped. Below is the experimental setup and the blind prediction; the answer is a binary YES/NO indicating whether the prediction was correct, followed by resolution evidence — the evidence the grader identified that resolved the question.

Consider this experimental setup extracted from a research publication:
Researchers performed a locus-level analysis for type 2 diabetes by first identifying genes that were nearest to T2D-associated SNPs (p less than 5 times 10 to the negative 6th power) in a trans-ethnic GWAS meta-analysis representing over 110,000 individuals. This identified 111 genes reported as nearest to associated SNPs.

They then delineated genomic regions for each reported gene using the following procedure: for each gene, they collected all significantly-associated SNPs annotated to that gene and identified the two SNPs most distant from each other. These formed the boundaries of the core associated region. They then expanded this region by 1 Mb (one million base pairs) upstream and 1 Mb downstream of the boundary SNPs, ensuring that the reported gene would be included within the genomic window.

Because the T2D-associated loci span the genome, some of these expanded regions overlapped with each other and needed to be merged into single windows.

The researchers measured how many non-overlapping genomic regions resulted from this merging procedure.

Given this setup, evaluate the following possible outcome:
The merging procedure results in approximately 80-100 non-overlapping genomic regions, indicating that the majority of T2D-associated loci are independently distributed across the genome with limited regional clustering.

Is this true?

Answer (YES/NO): NO